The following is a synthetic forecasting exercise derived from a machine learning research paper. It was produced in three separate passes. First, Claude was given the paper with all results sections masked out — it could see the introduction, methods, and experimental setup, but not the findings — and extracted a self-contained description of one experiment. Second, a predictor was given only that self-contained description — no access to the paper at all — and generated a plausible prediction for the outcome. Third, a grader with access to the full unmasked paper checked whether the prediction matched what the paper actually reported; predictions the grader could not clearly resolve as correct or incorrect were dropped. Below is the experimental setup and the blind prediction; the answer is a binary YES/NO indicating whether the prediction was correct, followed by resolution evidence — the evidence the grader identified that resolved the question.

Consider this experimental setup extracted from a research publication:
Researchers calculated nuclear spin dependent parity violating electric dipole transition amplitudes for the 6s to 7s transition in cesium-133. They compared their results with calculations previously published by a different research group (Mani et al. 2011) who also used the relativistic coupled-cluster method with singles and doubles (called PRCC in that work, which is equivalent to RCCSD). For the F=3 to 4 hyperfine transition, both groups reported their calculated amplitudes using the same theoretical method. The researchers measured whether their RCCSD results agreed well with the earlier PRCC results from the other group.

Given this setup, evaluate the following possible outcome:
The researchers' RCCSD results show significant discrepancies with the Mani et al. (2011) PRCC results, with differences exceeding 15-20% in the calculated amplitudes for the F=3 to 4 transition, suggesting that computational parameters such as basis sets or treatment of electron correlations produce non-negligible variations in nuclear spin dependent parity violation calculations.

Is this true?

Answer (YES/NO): NO